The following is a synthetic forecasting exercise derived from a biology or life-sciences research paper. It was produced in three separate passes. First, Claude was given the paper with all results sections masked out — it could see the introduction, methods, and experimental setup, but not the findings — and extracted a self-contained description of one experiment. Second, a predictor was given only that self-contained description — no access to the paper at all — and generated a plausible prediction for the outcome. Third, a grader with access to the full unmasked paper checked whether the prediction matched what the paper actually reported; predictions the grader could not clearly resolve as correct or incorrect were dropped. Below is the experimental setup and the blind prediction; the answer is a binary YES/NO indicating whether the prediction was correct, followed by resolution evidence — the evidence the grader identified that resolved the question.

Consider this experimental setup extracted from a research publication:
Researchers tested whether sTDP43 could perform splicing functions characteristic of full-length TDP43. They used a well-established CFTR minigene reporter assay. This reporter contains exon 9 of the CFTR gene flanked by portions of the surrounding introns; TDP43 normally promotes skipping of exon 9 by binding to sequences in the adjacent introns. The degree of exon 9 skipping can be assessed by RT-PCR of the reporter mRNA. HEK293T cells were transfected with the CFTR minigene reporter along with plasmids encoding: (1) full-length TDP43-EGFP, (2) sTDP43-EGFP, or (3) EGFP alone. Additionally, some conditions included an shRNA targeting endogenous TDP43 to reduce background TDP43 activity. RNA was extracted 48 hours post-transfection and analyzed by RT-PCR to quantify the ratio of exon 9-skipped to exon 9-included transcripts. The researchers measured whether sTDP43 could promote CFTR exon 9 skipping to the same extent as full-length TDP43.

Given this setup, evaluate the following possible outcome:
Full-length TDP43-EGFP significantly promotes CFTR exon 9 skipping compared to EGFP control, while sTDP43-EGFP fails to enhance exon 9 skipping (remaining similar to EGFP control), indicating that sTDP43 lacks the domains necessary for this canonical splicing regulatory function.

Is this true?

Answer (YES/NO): YES